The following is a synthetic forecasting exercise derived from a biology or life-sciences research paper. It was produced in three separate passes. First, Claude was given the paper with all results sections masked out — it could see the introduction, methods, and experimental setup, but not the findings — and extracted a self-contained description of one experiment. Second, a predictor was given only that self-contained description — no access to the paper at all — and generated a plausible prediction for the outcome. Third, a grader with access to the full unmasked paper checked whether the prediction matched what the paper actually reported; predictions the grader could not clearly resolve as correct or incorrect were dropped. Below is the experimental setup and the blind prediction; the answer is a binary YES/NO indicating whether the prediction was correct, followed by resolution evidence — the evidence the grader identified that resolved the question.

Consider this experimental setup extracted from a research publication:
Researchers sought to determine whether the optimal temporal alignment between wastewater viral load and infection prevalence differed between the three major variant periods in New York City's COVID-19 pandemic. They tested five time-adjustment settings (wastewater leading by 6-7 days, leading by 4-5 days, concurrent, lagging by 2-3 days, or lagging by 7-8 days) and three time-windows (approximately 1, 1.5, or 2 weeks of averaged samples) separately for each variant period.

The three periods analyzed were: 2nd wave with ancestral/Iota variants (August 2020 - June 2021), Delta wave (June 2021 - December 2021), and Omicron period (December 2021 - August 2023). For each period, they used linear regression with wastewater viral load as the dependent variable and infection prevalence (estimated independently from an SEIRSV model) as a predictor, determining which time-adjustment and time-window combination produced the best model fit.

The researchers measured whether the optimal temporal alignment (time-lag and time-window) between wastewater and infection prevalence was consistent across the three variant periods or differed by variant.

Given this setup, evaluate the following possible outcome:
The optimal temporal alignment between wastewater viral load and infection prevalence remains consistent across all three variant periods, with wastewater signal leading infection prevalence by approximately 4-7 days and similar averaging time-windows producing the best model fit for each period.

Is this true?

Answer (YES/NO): NO